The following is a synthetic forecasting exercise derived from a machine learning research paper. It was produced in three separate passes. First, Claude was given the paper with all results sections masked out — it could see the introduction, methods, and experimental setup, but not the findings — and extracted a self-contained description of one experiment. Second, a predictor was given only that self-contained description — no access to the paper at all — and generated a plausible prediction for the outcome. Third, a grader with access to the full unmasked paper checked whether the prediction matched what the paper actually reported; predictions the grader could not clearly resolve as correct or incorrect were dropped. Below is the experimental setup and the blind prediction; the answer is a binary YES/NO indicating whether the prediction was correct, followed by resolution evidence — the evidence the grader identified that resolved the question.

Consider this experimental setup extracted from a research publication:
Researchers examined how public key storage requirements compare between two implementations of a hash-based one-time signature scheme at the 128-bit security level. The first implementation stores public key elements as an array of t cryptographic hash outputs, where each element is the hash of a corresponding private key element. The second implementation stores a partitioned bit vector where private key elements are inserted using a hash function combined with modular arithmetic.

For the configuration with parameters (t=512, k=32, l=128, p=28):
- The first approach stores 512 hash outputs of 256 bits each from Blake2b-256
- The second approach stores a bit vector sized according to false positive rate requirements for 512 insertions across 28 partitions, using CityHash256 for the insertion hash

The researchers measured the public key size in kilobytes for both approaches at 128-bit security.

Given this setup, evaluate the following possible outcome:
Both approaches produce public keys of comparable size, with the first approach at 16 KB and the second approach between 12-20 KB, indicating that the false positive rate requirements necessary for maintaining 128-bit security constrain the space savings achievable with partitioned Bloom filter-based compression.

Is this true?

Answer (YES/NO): NO